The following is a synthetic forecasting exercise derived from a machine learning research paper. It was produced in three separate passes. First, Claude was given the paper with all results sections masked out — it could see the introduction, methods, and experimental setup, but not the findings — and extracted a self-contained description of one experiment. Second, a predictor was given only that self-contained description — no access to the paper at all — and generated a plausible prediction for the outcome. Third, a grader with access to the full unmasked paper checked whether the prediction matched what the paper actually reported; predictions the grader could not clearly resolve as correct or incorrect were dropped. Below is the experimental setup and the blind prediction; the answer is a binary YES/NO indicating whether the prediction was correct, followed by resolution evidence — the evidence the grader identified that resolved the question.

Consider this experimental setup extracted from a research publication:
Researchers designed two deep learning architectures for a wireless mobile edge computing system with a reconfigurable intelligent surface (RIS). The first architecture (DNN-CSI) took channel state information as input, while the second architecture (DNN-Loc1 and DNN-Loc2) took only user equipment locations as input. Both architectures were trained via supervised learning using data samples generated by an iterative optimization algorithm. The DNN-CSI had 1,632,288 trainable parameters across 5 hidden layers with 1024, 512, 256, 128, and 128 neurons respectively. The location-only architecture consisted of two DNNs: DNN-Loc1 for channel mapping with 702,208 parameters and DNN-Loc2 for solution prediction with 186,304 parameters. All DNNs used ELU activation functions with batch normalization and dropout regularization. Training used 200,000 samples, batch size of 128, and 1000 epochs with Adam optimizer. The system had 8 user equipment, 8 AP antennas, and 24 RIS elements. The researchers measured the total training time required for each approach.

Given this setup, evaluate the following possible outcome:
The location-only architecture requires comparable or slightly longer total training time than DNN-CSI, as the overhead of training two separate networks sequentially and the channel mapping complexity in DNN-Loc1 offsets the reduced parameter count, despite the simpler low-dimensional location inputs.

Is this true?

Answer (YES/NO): NO